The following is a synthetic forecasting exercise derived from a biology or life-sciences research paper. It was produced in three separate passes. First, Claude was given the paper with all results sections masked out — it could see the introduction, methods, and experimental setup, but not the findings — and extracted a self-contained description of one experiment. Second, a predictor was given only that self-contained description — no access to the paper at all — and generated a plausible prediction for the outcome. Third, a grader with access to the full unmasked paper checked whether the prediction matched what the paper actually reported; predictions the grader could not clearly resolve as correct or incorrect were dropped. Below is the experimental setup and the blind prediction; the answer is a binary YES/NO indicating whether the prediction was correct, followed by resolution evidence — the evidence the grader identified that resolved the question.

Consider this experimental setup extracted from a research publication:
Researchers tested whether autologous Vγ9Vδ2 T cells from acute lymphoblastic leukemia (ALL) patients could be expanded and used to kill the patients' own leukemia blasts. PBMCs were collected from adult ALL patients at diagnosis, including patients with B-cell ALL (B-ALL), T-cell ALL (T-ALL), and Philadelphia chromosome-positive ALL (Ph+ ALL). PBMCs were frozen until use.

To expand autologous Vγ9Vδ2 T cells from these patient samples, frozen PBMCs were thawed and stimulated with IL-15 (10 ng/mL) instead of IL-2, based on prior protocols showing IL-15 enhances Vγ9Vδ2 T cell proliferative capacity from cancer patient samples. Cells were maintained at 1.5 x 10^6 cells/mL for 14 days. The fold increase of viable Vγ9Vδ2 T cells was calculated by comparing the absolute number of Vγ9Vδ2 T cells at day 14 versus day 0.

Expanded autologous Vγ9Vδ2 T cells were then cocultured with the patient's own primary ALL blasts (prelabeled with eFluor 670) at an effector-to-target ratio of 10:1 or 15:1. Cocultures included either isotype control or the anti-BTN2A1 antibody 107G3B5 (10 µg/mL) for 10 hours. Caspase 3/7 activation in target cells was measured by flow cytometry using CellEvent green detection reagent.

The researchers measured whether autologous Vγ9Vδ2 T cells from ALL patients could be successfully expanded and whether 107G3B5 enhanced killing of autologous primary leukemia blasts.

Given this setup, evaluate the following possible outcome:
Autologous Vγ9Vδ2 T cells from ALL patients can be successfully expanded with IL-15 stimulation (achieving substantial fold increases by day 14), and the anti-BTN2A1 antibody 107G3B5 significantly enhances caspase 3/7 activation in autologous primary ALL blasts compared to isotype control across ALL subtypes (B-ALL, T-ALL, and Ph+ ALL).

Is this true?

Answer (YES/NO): NO